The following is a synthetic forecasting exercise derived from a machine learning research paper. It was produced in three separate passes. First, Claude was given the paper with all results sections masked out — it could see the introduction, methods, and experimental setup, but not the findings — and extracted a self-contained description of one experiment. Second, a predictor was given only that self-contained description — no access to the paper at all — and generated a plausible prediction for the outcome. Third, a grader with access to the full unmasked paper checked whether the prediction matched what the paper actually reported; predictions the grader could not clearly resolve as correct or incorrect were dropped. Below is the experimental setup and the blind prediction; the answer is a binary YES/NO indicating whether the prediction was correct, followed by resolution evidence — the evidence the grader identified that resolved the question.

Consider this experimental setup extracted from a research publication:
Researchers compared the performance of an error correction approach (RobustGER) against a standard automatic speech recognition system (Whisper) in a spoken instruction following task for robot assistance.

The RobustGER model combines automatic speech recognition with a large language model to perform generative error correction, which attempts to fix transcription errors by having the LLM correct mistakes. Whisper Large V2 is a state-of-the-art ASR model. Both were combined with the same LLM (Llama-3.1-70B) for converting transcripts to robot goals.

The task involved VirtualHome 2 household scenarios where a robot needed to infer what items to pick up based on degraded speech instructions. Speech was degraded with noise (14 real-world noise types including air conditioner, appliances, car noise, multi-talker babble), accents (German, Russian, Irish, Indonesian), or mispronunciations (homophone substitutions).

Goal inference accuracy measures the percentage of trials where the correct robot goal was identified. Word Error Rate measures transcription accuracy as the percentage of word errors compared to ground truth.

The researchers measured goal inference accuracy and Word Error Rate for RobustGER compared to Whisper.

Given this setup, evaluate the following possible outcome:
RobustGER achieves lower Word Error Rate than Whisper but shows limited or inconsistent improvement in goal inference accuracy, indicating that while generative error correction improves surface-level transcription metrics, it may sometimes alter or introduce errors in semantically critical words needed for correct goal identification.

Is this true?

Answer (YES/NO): NO